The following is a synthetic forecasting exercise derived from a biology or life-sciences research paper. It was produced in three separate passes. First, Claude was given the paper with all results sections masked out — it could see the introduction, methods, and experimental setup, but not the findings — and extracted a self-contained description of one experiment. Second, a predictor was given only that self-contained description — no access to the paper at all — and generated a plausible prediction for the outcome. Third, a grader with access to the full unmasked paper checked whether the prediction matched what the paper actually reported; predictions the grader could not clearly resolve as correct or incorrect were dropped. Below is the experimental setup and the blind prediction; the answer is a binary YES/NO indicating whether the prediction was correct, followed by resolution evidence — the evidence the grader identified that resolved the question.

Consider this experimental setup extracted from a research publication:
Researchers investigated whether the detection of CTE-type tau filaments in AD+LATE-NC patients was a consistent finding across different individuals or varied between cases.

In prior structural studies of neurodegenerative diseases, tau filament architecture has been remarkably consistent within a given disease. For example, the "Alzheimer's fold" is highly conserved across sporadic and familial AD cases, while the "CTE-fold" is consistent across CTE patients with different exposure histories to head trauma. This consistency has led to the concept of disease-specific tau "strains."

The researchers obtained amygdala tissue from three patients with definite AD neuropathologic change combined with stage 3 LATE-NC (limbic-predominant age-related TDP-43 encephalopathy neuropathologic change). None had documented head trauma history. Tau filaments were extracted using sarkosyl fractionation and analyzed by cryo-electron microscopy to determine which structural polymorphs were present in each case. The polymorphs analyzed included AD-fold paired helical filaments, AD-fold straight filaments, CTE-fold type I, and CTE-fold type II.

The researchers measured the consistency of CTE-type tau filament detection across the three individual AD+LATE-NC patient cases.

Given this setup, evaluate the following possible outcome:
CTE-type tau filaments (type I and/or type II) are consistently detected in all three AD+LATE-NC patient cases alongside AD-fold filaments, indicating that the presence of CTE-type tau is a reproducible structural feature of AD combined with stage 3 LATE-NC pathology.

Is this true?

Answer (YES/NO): YES